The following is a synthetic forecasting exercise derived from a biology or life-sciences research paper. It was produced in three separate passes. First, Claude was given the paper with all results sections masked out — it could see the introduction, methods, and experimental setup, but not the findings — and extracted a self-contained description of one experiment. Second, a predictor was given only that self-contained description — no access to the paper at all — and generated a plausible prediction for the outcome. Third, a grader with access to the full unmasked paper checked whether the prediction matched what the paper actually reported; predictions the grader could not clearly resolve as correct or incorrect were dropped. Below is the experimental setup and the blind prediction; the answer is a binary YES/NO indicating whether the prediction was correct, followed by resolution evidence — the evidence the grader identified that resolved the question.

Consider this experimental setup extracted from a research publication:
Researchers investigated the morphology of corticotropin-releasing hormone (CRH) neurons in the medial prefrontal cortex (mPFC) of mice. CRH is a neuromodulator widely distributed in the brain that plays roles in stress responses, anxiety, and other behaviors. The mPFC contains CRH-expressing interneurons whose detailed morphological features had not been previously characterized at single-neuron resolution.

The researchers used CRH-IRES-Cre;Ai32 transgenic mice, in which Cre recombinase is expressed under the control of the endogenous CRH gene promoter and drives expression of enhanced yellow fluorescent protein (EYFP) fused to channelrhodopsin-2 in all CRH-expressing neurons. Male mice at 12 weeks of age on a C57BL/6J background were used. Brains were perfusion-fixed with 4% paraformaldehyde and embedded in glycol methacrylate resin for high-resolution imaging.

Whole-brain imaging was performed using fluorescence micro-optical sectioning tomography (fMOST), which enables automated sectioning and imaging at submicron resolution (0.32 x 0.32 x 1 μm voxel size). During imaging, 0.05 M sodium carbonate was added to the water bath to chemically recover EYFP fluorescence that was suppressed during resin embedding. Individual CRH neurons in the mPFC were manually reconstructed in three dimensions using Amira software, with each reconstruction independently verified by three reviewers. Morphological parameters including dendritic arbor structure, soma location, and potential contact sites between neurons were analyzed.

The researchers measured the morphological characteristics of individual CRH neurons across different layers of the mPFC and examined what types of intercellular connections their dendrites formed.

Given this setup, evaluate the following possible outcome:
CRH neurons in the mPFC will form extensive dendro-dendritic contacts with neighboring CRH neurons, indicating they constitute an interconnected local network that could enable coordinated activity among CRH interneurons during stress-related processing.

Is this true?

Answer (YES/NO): YES